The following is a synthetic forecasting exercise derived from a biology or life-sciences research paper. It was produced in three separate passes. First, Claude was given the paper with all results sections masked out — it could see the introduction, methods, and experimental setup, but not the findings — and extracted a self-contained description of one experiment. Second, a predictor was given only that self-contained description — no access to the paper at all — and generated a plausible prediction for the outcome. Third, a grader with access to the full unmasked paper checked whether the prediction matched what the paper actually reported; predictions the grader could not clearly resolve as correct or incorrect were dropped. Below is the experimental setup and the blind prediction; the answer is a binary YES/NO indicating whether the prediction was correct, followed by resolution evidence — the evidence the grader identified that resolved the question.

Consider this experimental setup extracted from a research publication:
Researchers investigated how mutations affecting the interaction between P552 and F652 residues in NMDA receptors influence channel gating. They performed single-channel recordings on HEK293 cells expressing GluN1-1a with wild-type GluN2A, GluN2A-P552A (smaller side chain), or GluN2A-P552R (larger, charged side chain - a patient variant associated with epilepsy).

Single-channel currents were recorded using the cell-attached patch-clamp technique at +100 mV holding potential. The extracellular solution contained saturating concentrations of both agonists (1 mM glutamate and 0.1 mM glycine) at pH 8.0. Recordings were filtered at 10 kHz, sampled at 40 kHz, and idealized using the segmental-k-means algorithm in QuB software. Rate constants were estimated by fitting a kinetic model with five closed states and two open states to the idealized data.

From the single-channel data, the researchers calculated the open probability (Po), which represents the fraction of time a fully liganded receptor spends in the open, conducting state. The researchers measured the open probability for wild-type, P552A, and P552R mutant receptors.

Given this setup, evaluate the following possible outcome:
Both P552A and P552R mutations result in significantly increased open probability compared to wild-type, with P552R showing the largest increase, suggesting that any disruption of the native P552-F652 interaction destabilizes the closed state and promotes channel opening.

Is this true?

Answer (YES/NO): NO